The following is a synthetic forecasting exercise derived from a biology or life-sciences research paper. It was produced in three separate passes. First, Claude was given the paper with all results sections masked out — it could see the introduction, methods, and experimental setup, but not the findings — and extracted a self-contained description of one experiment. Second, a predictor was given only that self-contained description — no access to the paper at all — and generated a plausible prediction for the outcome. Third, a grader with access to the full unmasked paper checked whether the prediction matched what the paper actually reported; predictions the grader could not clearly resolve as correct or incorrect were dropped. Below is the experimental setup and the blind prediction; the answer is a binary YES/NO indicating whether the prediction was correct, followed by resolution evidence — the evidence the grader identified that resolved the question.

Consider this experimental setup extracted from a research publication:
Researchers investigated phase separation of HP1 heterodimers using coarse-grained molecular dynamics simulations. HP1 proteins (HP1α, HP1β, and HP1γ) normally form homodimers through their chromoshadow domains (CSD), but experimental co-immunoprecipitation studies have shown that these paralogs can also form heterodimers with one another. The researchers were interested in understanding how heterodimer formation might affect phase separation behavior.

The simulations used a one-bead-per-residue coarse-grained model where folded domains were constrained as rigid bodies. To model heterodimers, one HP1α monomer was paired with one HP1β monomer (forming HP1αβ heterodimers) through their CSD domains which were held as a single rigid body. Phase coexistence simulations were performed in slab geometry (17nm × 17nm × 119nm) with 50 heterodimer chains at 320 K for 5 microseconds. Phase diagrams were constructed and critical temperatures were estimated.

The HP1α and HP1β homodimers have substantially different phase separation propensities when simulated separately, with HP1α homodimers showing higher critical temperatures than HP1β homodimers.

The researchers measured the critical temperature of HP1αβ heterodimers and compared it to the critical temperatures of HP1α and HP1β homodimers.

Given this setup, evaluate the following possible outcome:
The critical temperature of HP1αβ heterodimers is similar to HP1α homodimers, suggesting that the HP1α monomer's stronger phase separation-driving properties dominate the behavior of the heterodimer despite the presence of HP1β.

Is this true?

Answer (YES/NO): NO